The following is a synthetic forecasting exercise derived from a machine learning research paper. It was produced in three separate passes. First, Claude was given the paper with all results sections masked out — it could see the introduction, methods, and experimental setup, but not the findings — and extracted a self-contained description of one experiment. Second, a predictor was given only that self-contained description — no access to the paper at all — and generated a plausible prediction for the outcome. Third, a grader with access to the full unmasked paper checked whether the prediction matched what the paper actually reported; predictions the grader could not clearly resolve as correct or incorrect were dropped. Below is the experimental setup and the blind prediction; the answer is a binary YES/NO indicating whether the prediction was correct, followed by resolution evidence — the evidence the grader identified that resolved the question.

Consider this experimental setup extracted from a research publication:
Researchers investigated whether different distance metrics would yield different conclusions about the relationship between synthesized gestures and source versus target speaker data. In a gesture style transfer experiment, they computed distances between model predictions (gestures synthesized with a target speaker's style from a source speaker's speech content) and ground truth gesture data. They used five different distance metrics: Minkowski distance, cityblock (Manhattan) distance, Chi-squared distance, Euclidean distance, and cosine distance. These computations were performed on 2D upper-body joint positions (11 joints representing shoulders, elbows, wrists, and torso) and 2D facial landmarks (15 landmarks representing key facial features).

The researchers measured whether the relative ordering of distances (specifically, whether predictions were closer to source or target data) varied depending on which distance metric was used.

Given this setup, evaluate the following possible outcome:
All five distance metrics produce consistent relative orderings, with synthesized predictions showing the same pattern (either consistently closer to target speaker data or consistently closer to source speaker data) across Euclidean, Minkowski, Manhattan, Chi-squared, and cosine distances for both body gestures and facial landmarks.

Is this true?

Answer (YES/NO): YES